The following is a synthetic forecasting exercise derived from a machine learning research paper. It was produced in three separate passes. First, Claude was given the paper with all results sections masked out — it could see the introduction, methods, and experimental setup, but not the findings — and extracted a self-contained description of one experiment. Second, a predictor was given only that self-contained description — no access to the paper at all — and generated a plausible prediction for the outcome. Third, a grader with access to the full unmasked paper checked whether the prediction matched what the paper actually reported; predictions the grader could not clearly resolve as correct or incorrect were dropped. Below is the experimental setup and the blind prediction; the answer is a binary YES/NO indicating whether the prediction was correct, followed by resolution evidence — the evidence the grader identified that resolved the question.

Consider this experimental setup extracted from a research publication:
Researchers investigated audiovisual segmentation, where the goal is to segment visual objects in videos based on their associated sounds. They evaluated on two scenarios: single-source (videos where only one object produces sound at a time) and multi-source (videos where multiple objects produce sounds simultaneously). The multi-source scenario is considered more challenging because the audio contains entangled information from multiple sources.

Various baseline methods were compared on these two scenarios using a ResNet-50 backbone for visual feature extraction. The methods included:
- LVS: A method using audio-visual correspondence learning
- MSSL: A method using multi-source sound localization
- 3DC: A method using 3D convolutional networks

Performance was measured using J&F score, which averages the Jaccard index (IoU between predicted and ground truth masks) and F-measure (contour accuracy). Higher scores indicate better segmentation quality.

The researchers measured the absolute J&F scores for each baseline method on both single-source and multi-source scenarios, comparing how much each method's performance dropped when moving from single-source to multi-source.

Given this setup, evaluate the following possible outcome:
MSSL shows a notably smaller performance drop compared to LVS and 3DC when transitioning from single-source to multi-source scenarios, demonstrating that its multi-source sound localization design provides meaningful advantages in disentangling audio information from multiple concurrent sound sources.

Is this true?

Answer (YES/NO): NO